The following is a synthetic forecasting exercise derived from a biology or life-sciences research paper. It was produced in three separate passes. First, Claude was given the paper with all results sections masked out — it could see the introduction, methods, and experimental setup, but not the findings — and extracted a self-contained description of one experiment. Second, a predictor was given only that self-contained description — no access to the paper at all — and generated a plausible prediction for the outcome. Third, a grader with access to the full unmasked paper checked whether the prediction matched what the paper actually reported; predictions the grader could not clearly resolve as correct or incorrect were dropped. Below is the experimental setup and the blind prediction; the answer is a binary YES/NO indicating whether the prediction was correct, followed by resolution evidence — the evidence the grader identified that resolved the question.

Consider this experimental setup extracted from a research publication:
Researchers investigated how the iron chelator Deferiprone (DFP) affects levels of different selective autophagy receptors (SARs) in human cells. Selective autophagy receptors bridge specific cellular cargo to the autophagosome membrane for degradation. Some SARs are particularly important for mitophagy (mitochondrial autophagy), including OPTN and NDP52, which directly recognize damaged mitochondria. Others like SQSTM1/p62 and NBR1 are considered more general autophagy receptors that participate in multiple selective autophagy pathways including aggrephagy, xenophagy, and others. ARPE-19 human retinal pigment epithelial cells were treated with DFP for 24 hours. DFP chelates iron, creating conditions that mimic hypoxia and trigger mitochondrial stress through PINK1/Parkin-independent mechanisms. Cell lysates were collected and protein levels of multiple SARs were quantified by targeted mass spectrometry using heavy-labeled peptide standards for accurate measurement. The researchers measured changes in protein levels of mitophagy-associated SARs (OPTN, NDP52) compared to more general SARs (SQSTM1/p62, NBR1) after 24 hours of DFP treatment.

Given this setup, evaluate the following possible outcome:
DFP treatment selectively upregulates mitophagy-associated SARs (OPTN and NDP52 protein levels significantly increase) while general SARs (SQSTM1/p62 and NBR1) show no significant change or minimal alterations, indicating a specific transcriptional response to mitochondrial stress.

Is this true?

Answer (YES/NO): NO